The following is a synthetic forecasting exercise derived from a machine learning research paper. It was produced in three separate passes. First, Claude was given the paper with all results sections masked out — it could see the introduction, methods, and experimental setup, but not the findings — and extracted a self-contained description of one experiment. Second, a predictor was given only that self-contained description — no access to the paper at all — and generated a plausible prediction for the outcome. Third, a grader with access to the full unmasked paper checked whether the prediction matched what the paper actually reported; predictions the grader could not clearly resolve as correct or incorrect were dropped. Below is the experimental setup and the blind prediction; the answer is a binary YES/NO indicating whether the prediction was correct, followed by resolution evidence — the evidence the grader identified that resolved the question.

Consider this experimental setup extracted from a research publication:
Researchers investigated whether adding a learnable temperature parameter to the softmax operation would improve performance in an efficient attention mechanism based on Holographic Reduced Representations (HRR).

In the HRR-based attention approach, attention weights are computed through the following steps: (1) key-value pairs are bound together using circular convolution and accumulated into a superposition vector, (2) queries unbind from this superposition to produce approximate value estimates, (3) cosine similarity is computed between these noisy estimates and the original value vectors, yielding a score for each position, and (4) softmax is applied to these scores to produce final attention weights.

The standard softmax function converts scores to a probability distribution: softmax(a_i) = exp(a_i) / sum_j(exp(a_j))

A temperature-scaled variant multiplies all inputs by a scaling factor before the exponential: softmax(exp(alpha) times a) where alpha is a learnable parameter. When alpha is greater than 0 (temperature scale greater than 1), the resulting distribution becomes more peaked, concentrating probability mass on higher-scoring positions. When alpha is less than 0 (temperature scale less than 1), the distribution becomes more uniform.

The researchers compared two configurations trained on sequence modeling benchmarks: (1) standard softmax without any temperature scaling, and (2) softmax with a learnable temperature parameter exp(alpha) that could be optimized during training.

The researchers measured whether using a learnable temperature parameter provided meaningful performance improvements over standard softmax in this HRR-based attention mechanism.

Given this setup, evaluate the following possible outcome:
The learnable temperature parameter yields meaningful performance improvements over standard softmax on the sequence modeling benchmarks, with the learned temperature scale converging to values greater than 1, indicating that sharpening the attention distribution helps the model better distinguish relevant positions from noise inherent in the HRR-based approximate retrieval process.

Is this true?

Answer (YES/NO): NO